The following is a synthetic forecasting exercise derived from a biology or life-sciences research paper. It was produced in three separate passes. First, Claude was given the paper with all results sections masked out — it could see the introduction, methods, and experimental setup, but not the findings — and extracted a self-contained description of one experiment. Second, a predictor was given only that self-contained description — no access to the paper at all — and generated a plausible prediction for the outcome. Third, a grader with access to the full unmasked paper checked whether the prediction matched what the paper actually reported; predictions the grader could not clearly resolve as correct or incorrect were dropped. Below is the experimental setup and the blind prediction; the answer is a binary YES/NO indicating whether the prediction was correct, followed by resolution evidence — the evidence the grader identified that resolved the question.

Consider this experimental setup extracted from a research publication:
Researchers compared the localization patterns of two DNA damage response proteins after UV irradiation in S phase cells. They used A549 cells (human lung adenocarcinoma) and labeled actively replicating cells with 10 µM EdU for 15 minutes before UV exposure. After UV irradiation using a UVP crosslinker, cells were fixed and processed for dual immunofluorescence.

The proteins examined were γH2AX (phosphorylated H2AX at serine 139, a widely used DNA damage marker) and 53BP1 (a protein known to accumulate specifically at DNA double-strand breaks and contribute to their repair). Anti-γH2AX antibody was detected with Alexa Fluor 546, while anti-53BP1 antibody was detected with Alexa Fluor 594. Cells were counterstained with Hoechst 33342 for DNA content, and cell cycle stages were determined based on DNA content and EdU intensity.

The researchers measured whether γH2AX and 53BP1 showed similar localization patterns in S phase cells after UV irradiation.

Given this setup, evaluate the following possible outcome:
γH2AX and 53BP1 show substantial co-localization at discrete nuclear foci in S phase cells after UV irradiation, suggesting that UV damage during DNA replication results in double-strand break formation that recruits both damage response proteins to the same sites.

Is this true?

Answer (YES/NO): NO